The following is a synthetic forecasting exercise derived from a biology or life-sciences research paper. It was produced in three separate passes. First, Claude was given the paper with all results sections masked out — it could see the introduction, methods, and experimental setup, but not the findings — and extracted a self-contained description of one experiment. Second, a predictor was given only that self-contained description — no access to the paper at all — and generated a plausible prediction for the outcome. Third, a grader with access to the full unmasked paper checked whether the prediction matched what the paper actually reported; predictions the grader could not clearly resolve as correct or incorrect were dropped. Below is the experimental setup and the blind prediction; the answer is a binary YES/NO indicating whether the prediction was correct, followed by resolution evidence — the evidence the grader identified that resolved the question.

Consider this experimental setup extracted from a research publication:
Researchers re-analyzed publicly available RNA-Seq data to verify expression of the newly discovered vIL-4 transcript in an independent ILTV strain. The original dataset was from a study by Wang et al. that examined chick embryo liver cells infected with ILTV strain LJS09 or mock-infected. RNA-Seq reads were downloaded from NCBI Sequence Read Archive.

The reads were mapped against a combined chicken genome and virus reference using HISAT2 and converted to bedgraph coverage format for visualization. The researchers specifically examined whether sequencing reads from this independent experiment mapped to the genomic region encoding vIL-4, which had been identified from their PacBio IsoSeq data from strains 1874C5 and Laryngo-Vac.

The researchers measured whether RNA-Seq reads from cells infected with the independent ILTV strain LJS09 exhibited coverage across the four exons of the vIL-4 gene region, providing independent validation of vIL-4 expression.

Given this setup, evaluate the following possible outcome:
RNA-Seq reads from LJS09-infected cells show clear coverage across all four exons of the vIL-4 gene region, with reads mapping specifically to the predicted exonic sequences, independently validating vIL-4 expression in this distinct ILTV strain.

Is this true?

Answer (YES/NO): YES